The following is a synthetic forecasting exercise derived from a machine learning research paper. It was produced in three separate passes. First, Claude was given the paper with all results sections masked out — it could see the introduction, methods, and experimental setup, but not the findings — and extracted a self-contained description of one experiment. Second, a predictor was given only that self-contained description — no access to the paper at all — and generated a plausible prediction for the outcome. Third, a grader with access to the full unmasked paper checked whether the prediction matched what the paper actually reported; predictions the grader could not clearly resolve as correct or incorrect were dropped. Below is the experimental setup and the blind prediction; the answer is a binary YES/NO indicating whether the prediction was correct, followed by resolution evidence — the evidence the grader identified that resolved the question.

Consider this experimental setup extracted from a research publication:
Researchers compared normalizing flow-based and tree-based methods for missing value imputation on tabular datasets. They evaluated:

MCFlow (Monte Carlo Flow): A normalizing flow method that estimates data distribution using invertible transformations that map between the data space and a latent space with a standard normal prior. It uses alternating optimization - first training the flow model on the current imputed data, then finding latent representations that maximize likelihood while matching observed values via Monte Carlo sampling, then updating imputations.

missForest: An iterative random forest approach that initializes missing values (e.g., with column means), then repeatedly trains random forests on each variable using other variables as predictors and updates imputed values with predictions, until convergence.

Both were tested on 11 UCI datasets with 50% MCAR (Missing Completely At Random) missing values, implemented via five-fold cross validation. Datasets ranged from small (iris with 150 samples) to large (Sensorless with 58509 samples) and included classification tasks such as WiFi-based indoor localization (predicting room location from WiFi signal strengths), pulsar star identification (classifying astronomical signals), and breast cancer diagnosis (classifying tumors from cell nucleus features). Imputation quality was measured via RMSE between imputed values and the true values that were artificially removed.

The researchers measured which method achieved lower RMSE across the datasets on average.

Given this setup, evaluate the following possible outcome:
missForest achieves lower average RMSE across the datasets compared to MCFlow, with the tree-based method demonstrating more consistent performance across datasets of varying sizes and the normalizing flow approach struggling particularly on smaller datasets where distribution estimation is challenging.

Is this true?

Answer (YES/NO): NO